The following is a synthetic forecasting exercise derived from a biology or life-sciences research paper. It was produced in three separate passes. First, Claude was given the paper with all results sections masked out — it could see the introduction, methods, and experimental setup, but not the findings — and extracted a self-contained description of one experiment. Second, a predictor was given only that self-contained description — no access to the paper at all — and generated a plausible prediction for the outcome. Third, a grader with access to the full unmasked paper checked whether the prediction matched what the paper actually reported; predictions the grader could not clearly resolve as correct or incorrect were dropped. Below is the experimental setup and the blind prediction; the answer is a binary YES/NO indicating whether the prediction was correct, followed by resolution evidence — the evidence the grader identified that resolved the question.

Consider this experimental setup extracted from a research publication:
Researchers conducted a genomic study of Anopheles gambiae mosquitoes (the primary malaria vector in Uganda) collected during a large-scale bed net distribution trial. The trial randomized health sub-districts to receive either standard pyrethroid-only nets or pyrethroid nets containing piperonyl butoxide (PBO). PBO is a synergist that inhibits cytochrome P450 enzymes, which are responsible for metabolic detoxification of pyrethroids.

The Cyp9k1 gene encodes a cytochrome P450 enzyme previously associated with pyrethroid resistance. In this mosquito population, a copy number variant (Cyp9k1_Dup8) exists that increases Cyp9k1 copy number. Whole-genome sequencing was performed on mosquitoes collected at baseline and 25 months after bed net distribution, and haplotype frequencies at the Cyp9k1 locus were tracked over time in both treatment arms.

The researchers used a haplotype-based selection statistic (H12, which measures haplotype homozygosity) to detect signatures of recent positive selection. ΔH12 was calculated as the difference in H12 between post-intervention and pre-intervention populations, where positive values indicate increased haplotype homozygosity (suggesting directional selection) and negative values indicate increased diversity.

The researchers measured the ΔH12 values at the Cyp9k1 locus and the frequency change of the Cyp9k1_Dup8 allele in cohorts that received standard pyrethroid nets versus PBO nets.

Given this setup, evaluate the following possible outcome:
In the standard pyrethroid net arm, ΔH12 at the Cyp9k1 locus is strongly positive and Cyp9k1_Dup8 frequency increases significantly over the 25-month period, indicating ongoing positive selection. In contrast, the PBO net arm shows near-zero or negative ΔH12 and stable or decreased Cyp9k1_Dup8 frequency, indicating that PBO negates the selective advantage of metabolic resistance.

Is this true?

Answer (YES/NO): YES